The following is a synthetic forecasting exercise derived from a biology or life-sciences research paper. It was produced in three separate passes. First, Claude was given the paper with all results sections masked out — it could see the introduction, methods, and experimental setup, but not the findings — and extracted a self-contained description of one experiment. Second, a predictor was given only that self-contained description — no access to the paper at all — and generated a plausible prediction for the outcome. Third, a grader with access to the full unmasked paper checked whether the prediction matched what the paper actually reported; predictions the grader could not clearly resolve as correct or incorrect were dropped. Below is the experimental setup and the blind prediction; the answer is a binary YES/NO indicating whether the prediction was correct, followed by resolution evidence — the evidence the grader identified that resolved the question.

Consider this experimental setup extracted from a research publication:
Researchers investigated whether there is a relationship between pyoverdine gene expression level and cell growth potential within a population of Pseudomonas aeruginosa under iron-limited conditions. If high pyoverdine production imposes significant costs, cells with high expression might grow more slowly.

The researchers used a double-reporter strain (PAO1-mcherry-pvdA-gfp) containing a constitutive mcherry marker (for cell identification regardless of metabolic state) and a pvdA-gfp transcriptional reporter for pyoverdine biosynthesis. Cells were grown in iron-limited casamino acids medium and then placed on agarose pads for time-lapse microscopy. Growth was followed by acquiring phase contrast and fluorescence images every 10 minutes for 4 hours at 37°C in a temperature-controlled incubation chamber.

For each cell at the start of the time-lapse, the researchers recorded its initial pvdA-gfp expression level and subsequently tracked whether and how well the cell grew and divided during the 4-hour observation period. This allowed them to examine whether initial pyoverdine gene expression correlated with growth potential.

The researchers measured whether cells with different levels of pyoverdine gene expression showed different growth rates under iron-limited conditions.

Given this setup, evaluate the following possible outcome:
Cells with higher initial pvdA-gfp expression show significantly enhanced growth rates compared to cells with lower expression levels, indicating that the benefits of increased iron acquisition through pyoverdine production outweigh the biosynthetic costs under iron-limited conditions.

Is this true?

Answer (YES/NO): NO